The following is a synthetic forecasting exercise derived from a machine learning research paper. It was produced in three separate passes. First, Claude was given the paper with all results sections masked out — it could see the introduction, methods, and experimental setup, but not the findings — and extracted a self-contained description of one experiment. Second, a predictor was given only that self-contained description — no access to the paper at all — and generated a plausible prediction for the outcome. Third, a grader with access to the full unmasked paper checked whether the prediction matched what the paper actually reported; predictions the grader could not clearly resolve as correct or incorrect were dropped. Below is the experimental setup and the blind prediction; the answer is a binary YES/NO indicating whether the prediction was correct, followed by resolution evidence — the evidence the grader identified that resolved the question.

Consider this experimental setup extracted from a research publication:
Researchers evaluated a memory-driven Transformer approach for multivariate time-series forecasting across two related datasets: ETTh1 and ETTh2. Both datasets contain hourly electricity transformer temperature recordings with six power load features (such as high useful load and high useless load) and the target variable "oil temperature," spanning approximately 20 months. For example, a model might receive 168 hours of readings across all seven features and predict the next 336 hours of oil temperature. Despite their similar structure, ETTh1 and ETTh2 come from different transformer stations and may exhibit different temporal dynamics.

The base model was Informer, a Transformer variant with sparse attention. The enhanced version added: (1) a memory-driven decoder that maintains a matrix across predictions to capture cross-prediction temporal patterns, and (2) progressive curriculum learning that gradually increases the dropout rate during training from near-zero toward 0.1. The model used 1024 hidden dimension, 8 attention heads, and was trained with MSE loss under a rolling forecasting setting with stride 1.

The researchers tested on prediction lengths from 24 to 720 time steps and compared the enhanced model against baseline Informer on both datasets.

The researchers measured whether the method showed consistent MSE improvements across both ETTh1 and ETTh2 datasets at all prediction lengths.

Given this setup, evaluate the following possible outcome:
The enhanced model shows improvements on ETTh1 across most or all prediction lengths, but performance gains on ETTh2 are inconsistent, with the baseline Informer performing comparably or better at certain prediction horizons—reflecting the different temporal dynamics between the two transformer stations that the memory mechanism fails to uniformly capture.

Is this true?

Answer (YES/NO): YES